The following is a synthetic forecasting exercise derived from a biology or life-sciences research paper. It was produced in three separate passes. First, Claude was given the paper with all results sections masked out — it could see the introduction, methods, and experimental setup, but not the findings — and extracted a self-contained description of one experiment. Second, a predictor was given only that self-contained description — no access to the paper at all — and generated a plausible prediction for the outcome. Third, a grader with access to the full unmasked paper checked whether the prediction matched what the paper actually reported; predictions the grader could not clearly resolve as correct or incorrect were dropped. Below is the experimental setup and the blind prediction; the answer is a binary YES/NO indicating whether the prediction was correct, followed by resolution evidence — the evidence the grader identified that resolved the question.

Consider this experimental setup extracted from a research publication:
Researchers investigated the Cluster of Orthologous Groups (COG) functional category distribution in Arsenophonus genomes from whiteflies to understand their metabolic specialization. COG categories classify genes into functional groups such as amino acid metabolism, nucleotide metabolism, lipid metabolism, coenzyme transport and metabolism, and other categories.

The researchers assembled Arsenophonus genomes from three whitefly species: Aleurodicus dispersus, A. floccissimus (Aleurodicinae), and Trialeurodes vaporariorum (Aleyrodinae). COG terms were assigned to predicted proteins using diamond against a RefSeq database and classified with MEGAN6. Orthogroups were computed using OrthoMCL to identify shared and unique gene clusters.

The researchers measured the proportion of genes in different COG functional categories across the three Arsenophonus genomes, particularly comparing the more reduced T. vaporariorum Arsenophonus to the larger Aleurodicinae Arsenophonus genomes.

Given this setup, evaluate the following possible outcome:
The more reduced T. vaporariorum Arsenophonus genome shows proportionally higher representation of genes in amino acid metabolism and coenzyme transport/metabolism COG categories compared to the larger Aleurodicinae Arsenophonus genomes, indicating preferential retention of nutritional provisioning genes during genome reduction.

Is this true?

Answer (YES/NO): NO